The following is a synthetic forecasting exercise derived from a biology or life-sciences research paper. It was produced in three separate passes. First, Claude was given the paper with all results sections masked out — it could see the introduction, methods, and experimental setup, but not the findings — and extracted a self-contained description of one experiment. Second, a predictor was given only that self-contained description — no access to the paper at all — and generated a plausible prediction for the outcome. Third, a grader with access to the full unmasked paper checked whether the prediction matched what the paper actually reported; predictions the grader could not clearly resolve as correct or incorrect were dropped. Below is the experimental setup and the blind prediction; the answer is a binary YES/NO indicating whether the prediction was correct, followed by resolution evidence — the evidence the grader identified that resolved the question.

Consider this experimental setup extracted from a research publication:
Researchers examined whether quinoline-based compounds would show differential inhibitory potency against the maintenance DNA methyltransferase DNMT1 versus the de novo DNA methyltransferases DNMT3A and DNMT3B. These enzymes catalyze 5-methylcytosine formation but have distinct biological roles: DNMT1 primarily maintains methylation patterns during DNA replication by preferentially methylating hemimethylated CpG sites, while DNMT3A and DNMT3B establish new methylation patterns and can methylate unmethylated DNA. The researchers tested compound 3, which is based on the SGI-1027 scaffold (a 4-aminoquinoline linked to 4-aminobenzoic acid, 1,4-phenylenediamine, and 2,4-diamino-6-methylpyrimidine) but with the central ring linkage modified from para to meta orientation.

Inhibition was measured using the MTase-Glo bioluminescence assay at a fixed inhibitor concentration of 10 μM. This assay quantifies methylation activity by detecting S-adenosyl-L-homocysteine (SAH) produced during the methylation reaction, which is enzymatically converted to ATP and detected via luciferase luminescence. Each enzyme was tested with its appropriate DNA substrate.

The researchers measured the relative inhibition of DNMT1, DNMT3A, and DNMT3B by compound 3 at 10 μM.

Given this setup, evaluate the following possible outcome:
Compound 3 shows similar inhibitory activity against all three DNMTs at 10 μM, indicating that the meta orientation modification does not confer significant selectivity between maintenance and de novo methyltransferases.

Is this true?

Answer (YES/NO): NO